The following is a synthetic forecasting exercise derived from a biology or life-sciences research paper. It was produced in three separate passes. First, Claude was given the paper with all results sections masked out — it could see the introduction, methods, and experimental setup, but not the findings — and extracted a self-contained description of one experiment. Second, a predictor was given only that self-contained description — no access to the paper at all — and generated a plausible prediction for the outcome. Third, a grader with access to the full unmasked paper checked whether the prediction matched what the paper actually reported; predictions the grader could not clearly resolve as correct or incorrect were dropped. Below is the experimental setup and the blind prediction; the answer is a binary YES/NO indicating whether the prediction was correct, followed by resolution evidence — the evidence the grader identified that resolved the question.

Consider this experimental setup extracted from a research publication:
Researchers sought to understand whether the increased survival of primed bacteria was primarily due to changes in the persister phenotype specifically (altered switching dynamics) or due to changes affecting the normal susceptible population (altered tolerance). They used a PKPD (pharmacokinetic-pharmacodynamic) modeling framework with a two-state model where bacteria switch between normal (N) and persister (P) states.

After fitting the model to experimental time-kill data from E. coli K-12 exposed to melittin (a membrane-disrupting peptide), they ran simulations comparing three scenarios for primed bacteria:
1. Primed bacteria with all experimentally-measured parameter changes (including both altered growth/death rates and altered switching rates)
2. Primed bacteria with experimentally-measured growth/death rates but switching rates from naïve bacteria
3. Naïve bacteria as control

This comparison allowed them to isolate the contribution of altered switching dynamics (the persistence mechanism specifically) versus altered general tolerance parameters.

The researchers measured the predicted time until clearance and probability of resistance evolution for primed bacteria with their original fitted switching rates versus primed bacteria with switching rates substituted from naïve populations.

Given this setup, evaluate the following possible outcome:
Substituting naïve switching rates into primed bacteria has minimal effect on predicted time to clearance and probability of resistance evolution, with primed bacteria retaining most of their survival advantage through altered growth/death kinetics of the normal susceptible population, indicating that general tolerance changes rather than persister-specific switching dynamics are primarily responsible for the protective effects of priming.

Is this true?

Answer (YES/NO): YES